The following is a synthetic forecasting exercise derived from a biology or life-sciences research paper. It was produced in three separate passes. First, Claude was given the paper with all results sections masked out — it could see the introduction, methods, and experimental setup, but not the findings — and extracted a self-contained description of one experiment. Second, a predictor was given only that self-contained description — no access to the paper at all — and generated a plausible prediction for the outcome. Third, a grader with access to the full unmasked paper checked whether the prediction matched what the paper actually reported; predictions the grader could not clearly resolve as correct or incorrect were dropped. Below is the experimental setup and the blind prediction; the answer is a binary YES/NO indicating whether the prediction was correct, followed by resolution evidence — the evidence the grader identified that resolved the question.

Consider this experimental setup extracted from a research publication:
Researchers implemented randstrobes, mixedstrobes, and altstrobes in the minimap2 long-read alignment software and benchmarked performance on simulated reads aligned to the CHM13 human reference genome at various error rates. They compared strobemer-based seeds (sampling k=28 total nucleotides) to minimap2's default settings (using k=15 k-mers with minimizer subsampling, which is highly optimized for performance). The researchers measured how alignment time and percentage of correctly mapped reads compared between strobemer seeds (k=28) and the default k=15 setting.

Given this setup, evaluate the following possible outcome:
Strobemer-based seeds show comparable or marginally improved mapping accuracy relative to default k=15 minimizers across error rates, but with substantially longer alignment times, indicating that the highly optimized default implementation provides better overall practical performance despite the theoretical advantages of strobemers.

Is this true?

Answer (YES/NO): NO